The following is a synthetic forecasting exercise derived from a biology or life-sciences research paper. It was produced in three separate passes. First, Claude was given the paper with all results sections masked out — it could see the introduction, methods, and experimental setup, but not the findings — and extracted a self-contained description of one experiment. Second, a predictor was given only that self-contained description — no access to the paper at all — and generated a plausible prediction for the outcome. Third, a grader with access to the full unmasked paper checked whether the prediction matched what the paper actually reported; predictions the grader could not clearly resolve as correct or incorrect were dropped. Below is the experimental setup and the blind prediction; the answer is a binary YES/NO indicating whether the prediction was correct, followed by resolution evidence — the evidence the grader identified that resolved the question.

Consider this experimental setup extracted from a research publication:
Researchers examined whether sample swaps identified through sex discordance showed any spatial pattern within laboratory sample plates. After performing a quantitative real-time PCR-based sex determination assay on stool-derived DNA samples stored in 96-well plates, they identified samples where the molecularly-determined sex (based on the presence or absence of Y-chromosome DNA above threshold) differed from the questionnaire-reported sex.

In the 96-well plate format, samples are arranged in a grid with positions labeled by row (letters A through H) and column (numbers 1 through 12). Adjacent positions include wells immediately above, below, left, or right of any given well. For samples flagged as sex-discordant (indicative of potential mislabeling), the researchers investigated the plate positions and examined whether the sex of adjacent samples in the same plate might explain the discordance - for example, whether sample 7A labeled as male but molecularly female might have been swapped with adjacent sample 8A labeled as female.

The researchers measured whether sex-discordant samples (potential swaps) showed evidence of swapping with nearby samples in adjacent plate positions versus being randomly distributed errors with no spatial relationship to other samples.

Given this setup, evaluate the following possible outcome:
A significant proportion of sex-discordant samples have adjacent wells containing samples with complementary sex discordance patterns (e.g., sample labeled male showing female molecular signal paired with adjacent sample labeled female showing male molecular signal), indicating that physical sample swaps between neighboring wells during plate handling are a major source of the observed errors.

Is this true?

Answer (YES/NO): NO